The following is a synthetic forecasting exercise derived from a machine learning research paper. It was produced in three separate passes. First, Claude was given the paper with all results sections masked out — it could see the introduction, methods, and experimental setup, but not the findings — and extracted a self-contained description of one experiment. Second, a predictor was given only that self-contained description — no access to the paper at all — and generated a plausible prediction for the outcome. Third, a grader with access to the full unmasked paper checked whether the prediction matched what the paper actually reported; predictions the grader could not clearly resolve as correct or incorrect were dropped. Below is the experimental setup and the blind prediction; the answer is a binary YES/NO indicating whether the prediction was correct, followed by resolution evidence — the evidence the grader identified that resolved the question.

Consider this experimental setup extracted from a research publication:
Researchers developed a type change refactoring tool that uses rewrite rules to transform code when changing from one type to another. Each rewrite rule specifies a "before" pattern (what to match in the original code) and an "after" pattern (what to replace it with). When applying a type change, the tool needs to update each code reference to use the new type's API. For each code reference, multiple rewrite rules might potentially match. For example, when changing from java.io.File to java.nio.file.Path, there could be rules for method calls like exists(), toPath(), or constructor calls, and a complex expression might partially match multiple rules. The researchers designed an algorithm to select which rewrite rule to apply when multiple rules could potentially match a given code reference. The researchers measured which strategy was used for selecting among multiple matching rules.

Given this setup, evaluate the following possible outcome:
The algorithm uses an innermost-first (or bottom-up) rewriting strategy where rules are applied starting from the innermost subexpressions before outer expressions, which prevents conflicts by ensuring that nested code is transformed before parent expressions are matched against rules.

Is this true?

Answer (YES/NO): NO